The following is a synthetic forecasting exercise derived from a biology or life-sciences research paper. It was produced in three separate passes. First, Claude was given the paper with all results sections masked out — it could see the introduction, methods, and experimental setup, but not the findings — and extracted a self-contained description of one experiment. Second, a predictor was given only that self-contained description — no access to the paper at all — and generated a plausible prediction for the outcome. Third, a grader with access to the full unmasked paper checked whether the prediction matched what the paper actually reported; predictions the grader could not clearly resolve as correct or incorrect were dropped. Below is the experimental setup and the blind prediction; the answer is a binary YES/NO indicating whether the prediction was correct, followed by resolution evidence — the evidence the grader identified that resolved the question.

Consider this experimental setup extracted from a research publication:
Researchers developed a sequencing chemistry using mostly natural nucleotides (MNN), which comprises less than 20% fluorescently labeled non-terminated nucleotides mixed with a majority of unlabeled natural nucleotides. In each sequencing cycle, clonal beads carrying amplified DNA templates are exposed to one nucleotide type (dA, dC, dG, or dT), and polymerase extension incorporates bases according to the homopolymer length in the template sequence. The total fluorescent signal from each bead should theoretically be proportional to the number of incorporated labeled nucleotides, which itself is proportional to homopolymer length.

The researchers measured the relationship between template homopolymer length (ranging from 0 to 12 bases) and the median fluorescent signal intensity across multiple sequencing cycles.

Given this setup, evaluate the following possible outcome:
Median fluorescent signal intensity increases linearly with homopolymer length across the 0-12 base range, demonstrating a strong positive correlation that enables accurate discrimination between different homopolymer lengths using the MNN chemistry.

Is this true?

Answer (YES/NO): YES